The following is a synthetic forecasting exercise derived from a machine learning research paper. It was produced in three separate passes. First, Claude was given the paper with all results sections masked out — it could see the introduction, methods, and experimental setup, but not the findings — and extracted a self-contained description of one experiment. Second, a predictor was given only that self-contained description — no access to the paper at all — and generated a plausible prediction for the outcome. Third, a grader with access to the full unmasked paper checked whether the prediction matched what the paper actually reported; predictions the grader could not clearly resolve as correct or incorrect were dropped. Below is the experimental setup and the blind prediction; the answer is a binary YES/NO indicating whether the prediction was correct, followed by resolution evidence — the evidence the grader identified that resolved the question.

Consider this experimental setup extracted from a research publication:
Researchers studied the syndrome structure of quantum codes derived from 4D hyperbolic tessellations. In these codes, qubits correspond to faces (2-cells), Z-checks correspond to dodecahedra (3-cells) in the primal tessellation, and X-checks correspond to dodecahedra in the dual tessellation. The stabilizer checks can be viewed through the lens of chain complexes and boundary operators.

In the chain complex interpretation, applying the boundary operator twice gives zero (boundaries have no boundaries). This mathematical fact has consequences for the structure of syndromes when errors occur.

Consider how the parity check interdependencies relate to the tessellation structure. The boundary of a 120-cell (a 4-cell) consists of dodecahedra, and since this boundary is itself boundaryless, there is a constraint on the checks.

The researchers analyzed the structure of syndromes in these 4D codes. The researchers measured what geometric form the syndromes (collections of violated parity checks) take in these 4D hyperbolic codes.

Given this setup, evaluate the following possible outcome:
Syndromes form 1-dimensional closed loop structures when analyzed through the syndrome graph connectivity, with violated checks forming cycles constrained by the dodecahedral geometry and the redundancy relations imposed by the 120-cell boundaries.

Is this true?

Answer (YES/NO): YES